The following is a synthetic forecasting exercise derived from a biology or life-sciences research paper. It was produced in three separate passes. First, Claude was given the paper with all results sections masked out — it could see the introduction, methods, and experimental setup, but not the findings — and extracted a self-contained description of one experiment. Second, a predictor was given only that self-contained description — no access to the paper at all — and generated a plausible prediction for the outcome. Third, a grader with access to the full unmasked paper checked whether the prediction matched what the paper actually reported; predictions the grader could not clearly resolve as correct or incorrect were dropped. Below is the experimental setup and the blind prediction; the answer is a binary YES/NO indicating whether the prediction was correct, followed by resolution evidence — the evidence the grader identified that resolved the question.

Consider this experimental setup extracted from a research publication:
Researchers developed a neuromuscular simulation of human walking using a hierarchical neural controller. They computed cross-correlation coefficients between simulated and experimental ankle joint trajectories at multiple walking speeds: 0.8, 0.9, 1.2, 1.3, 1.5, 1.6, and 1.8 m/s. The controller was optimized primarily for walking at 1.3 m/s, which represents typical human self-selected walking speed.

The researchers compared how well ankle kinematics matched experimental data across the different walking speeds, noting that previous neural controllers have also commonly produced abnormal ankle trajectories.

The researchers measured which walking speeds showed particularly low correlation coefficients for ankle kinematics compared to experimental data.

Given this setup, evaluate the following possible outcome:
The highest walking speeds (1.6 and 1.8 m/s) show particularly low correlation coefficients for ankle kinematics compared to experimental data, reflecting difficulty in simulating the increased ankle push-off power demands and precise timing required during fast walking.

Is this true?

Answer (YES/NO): NO